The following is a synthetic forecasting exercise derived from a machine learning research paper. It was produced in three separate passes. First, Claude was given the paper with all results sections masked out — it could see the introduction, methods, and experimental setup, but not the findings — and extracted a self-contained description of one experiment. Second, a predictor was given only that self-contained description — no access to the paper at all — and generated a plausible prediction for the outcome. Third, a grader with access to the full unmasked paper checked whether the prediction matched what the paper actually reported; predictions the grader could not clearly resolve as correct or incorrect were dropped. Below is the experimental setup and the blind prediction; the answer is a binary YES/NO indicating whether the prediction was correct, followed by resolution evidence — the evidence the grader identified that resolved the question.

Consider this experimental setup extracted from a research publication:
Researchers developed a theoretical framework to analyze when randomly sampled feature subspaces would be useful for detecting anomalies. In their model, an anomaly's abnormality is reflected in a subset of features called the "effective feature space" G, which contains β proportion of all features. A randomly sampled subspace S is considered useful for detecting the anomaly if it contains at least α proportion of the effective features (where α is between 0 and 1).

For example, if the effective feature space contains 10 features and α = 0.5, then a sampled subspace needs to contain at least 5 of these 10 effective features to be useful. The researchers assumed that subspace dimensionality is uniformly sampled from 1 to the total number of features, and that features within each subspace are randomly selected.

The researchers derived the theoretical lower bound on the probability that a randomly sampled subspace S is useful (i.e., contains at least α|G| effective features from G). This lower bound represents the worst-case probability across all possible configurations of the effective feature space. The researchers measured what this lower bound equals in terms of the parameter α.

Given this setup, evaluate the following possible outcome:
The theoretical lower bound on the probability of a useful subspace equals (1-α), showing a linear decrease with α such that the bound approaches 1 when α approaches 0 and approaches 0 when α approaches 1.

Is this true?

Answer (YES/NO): YES